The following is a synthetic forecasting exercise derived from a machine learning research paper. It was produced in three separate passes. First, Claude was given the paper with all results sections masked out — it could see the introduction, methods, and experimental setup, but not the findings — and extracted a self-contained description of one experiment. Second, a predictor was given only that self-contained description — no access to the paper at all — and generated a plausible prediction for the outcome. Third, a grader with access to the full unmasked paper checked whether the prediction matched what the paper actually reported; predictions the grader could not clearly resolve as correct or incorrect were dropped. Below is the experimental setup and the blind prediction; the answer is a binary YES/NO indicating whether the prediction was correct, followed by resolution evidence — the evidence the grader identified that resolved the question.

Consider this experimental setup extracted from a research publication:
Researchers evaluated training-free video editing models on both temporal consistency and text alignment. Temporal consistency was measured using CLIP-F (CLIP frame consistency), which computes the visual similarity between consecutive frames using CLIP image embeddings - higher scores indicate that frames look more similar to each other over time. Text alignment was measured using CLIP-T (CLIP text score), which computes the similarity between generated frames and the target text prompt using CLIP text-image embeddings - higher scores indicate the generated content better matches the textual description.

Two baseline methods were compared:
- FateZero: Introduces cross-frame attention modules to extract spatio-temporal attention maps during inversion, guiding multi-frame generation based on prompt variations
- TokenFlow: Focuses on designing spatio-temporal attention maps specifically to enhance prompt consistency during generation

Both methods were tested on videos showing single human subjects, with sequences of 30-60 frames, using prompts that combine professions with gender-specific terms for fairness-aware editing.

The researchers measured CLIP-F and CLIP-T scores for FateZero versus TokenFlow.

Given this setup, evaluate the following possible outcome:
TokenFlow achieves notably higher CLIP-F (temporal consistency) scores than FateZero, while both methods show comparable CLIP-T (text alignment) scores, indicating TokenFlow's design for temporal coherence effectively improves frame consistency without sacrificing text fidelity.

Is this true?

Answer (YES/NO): NO